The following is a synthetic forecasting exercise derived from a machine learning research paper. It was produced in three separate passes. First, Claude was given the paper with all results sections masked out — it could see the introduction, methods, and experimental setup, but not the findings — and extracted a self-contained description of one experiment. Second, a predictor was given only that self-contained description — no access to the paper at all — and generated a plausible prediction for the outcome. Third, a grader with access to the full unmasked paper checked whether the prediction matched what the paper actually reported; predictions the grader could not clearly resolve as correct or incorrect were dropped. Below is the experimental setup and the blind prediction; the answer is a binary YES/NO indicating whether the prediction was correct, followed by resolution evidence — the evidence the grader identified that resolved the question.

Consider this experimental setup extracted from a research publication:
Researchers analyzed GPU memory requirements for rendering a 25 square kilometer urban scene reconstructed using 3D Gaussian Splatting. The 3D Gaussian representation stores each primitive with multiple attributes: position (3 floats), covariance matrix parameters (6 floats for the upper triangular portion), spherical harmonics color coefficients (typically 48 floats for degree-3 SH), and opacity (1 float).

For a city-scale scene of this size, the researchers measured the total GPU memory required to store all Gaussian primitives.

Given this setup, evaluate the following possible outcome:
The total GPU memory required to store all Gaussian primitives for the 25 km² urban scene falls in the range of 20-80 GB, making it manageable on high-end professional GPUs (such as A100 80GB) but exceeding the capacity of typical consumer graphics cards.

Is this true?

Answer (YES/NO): YES